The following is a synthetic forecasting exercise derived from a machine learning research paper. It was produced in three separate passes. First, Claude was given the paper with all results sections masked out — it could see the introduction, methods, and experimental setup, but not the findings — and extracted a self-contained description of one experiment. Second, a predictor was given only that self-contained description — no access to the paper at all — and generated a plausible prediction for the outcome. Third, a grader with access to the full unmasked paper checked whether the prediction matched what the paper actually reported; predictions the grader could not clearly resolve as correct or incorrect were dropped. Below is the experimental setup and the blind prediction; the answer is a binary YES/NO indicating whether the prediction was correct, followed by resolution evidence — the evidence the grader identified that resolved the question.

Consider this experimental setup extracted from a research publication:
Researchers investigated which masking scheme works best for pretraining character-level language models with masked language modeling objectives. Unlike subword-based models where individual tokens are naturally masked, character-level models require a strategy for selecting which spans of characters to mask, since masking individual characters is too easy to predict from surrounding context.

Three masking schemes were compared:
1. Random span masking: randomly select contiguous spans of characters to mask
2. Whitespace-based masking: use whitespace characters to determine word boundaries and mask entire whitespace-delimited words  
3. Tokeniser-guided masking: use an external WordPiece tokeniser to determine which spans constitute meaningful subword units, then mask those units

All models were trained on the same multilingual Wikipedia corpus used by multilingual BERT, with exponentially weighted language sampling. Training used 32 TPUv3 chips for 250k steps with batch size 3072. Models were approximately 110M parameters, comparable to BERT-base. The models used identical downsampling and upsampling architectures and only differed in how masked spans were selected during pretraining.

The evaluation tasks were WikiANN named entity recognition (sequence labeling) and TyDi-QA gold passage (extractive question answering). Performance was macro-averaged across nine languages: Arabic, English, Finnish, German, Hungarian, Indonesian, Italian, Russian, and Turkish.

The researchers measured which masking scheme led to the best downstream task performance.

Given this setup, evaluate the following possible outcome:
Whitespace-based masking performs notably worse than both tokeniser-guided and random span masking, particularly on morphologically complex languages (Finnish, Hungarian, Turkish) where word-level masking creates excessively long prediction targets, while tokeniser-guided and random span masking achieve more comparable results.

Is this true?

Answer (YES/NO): NO